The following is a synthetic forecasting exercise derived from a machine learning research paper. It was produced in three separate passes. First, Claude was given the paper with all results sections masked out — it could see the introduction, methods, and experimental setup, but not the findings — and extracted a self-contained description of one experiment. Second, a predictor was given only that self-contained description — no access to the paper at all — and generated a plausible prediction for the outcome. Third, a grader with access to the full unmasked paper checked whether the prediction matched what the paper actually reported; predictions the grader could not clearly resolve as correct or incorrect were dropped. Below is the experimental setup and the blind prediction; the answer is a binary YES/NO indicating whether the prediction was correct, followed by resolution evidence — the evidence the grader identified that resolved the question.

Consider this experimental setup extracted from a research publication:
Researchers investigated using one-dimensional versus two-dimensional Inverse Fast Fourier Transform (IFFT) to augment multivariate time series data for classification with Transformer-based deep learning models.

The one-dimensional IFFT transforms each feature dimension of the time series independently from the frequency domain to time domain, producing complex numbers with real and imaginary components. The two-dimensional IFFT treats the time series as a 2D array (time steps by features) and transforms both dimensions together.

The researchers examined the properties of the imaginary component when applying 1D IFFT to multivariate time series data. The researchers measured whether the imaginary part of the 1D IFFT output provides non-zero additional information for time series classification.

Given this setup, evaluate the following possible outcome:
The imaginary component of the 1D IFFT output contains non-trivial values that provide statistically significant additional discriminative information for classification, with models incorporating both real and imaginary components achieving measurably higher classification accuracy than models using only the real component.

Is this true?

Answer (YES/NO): NO